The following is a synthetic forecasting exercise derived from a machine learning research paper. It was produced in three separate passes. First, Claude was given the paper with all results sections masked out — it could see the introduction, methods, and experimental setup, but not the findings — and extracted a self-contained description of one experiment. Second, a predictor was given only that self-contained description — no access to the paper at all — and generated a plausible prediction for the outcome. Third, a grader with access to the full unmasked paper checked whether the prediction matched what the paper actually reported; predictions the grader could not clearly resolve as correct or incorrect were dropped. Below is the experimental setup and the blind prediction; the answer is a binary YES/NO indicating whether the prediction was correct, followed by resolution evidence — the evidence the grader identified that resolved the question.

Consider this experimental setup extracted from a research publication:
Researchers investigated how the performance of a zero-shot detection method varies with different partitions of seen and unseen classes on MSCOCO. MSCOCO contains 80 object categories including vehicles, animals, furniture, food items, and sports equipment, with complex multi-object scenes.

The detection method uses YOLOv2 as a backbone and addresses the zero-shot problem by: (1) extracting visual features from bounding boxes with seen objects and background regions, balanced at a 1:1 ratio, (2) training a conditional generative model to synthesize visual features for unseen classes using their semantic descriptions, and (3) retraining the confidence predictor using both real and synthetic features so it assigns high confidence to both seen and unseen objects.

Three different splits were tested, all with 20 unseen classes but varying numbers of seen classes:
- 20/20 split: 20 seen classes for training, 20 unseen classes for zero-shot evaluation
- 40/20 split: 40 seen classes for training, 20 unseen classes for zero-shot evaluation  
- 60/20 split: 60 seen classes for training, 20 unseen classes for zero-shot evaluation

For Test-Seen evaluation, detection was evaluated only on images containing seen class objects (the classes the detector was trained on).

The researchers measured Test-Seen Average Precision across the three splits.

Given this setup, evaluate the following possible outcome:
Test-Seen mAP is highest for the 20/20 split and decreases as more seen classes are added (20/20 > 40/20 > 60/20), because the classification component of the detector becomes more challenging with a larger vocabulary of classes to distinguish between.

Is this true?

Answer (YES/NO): YES